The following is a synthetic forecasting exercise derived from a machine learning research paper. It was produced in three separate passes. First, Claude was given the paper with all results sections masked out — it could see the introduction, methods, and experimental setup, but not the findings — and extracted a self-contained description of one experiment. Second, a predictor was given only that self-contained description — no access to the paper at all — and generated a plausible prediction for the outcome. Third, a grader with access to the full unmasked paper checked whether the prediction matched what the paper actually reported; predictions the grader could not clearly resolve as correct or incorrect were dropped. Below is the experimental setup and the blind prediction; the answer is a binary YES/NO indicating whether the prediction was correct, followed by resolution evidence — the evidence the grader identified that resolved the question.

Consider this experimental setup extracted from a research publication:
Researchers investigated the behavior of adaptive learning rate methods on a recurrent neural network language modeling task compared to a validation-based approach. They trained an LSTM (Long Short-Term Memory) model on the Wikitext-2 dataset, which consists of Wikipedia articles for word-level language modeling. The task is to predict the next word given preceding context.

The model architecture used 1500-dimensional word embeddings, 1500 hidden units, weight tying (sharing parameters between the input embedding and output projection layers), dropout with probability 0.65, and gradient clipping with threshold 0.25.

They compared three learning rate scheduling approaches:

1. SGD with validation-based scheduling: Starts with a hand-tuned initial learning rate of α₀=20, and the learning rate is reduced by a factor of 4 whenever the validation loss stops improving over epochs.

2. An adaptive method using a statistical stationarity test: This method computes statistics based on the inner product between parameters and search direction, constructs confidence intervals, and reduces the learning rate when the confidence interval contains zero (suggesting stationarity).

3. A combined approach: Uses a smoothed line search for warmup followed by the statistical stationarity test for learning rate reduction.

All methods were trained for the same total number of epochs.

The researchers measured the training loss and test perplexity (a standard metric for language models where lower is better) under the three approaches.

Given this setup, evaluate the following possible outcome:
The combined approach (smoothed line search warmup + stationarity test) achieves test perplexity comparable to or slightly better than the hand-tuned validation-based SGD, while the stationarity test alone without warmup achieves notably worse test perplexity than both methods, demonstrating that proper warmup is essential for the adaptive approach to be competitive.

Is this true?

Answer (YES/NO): NO